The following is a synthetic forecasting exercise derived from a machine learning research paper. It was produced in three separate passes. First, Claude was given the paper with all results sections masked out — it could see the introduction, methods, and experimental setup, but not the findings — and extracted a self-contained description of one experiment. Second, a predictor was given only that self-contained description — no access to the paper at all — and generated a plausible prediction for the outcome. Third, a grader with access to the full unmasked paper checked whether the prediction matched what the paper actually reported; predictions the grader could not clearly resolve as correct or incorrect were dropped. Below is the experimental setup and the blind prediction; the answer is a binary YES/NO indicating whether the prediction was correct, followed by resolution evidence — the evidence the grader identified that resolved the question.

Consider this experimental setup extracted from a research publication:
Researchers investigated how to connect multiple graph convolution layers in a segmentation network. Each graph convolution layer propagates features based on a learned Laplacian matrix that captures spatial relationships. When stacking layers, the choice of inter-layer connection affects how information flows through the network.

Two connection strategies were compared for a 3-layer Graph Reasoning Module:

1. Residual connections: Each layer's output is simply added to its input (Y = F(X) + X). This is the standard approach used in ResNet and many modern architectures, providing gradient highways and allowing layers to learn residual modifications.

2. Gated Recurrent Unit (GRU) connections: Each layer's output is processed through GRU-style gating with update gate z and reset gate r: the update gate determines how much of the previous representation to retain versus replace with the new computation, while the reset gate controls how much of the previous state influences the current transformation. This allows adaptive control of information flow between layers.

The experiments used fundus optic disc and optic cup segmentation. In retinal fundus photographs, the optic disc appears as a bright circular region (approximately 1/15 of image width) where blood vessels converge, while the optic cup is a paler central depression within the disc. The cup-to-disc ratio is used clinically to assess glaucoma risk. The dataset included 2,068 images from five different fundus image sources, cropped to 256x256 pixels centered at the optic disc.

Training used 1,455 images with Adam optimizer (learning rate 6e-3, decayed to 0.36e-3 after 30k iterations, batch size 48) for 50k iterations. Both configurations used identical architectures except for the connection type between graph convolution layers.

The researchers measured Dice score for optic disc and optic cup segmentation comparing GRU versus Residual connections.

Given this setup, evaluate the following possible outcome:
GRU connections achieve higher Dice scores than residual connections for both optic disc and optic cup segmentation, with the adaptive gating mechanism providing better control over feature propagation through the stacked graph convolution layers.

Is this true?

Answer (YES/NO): YES